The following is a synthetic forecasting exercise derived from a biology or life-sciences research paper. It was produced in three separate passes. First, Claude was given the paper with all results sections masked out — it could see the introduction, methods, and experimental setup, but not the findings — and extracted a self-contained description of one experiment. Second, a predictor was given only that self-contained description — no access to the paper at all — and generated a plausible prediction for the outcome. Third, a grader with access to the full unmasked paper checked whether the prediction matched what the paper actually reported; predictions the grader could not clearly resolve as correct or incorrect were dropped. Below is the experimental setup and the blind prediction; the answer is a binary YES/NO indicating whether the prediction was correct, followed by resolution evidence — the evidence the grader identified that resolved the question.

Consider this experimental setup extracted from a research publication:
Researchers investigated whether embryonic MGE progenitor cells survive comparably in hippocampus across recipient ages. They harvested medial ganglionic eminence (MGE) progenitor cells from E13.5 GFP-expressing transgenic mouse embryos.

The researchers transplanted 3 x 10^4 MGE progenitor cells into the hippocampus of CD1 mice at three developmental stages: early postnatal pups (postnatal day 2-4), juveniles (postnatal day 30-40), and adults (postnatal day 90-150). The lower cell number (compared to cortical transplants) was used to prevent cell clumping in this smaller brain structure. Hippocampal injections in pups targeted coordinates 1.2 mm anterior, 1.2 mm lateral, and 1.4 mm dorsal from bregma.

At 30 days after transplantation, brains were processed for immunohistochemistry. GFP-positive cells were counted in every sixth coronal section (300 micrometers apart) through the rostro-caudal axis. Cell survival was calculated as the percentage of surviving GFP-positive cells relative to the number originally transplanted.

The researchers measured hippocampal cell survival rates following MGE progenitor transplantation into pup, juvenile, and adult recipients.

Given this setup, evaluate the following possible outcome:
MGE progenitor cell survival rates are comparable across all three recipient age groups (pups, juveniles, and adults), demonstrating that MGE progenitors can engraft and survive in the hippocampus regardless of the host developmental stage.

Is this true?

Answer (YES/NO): NO